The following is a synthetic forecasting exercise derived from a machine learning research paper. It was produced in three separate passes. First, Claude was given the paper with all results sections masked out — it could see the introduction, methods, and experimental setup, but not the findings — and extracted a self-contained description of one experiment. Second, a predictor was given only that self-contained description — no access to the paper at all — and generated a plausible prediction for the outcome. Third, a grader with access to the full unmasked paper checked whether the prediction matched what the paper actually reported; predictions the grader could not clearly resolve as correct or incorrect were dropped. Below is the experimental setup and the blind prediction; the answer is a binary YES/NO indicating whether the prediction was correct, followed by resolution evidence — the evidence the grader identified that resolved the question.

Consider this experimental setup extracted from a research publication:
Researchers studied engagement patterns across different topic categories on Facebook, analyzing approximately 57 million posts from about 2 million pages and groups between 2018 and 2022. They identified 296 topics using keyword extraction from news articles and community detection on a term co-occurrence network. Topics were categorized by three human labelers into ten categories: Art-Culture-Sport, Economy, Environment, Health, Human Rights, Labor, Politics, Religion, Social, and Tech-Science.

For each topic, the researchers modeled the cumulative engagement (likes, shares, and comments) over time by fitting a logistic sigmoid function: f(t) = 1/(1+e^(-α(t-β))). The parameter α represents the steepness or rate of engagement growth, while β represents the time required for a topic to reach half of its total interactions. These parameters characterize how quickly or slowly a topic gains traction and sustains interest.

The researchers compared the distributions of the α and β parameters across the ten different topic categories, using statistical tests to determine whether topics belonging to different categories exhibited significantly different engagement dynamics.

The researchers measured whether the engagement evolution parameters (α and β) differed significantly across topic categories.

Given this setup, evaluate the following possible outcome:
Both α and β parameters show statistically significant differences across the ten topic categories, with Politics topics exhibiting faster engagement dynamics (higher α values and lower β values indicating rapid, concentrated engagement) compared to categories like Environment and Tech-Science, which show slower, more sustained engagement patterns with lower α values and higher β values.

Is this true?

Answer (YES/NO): NO